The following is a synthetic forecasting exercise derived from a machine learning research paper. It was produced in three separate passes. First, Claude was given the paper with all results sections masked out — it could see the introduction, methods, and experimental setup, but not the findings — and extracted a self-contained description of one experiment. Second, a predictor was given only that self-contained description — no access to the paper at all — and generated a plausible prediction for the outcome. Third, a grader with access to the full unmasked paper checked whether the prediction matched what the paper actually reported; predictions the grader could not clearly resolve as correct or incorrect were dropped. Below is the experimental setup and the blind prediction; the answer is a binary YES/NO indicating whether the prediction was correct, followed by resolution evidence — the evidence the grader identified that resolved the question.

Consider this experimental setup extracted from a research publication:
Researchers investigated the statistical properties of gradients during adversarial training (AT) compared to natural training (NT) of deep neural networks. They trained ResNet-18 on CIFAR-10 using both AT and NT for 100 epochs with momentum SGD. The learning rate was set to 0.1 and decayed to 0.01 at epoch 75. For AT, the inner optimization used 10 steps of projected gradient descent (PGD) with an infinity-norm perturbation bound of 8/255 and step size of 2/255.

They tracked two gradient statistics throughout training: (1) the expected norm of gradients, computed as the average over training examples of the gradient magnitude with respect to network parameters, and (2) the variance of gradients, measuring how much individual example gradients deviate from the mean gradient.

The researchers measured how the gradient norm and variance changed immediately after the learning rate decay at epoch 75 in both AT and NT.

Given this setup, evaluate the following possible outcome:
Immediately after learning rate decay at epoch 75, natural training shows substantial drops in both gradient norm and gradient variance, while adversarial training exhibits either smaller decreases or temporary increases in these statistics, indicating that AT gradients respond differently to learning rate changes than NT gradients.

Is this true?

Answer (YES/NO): YES